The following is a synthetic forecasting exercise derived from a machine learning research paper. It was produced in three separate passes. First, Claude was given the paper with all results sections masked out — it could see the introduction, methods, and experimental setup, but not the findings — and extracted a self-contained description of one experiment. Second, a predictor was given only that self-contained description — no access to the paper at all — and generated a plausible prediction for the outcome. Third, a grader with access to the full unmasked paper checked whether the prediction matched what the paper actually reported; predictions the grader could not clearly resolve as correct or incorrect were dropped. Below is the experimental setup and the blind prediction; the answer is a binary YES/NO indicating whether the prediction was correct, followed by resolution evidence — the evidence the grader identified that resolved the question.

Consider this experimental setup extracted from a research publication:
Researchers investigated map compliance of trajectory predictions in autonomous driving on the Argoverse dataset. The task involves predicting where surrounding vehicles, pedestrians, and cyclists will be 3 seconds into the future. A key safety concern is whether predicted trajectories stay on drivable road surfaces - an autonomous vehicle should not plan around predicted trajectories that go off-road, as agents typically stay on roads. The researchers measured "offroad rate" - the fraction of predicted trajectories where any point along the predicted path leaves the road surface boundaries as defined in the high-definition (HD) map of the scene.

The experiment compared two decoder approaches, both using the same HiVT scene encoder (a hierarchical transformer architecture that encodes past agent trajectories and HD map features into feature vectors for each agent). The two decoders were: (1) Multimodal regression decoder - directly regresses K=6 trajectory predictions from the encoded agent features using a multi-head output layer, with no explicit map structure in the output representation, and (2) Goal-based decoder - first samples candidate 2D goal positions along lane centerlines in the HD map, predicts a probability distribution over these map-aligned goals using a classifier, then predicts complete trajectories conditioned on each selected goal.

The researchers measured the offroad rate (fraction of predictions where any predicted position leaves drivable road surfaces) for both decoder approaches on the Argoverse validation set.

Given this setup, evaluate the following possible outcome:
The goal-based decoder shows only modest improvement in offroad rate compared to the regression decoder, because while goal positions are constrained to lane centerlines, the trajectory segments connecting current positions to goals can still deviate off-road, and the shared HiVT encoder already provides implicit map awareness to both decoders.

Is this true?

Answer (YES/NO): NO